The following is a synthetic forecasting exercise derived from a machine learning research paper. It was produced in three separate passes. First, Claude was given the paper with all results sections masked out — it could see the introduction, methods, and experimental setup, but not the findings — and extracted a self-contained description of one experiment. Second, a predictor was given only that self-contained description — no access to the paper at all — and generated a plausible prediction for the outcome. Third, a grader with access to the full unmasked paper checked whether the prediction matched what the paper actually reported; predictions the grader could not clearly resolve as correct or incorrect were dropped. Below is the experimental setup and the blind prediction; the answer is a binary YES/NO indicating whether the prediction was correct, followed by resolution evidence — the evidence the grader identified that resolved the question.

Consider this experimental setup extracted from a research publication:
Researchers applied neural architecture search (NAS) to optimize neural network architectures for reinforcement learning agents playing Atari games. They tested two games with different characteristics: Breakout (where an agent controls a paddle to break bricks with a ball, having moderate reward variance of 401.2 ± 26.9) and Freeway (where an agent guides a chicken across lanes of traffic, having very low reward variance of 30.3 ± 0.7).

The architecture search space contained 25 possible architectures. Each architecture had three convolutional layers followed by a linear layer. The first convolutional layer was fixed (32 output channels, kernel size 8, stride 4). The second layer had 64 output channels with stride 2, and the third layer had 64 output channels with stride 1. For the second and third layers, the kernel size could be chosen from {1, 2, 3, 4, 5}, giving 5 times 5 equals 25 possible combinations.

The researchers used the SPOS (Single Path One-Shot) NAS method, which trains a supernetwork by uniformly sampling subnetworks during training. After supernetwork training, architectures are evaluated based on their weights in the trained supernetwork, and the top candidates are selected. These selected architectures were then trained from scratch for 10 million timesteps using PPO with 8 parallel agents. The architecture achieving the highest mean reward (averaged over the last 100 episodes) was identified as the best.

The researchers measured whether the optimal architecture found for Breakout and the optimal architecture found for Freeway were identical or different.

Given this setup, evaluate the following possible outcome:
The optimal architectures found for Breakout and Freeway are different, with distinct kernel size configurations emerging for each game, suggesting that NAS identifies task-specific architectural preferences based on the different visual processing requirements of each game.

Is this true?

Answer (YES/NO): YES